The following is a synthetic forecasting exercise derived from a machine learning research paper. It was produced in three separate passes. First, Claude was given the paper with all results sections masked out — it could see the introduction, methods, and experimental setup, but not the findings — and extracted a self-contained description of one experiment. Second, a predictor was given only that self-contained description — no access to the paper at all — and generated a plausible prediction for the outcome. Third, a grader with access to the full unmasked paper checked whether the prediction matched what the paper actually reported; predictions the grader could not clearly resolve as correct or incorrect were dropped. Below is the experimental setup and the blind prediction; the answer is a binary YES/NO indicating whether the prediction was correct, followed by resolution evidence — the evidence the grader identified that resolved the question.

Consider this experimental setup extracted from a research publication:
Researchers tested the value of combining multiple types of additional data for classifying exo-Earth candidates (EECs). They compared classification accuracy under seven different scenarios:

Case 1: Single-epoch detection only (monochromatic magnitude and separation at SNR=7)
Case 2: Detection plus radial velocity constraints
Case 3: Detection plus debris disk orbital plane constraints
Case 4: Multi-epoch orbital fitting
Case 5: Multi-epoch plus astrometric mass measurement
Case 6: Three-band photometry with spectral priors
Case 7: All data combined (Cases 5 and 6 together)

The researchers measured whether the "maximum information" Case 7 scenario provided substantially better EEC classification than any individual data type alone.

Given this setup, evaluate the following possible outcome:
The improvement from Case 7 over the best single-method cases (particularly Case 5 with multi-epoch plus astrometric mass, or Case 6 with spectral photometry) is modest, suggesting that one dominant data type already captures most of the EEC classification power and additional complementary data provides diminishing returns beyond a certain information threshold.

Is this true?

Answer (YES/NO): NO